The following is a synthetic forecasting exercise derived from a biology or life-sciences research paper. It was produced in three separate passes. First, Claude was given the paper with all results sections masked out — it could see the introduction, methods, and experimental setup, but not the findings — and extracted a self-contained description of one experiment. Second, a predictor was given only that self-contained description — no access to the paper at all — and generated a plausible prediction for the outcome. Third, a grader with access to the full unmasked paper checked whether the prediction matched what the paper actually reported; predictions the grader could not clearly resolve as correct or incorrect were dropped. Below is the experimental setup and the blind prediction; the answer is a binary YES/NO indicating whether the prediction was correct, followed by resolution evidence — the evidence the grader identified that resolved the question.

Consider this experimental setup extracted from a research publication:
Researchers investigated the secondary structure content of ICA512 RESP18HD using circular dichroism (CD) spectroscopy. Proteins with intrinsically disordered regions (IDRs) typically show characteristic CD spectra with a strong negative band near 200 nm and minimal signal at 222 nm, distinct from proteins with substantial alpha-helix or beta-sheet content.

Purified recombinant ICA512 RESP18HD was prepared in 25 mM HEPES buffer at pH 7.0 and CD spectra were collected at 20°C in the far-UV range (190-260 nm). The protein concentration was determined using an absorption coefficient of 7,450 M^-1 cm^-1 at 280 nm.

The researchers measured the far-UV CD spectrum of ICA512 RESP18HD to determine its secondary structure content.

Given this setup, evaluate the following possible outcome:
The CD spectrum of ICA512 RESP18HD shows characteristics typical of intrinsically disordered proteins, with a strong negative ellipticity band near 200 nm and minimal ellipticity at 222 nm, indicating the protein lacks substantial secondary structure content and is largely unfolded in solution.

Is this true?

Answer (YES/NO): NO